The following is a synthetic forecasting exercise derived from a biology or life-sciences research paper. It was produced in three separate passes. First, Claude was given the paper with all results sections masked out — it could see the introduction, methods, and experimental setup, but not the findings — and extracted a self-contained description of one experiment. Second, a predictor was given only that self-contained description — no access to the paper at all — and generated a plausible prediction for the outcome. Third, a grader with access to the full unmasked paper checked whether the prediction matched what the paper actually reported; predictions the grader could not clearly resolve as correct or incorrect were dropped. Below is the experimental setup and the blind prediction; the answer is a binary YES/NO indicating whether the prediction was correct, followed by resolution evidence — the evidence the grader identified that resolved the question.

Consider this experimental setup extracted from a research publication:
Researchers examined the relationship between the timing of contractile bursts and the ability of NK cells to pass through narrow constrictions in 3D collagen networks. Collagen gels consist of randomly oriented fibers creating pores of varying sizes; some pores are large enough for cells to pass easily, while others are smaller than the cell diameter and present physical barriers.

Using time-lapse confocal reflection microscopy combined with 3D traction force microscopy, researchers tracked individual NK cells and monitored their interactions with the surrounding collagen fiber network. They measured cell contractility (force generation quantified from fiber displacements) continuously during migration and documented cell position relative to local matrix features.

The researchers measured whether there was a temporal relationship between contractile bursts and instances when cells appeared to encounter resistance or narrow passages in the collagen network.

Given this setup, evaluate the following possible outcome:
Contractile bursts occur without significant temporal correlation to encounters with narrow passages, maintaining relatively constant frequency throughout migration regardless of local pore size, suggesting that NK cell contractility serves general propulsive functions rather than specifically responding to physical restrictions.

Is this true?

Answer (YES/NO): NO